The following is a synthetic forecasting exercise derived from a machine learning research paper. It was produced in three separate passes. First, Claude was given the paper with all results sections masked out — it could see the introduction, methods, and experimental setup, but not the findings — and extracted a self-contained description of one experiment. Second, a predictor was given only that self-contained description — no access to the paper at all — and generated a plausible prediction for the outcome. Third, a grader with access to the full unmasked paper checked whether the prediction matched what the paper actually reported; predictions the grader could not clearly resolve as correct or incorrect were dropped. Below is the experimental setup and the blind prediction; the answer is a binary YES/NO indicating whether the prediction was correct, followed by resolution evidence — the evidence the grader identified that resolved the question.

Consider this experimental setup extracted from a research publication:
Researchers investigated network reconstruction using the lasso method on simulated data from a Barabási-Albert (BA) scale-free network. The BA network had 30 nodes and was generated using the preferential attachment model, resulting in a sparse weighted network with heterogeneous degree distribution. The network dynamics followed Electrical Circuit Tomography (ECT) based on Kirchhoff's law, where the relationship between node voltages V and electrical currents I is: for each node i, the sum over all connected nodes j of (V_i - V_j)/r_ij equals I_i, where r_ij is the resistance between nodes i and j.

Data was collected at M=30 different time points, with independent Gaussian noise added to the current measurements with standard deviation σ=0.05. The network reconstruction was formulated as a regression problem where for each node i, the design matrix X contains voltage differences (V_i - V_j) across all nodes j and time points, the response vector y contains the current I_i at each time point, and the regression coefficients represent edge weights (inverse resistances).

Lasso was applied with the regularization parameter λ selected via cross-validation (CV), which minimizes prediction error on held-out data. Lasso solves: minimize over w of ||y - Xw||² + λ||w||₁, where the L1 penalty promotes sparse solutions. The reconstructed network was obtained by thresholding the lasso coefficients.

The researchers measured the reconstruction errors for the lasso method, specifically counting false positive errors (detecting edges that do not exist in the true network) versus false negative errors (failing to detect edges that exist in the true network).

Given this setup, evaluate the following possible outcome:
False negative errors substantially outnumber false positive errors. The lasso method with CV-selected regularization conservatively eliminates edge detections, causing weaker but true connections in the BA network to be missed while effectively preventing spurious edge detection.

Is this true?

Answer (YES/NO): NO